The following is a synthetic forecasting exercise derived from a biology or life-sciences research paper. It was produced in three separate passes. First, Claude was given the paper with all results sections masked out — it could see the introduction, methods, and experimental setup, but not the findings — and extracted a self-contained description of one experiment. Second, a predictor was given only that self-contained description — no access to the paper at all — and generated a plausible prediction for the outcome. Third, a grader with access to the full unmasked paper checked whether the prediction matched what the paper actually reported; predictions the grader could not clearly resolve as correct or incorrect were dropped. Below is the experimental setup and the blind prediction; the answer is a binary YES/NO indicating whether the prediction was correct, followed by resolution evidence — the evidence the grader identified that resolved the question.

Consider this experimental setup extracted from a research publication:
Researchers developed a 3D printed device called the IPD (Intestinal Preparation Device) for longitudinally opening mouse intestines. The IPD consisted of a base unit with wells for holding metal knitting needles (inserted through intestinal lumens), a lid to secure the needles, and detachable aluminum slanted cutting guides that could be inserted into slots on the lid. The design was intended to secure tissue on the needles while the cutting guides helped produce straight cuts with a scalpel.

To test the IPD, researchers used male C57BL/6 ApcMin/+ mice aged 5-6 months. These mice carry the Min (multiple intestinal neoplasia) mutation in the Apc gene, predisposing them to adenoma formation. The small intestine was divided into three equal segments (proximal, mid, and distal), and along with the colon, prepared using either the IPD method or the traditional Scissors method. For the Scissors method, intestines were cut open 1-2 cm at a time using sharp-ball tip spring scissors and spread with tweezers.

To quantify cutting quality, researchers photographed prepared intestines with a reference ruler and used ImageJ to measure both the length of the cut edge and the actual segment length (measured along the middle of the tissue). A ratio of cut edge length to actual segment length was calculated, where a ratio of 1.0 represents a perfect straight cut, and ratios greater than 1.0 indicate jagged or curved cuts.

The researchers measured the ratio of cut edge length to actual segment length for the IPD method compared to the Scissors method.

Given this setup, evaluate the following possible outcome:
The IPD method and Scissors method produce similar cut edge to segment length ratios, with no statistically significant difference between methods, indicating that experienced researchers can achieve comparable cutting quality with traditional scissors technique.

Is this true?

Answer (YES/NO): YES